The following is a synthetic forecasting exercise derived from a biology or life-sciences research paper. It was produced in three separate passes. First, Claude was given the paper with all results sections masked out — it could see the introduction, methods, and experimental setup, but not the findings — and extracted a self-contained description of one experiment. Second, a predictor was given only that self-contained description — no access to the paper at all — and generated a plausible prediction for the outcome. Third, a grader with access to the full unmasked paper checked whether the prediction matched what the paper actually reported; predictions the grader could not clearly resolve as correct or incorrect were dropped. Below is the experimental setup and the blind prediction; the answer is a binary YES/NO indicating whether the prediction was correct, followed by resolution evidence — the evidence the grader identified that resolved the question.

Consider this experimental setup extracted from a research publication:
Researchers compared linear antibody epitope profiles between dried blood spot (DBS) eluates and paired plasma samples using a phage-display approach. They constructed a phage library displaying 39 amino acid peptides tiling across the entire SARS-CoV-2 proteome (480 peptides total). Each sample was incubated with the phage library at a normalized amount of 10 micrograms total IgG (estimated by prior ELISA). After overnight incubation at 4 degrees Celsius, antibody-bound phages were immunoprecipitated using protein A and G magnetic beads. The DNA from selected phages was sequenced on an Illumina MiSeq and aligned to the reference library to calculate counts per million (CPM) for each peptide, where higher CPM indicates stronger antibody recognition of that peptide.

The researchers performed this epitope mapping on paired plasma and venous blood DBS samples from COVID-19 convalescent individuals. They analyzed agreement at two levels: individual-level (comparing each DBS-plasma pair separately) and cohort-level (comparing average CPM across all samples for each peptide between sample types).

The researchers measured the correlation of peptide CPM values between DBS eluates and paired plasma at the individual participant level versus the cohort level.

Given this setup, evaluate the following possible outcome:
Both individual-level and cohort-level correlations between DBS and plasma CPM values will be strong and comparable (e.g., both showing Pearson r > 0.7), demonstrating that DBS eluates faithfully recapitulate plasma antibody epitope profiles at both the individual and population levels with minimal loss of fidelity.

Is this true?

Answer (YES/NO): YES